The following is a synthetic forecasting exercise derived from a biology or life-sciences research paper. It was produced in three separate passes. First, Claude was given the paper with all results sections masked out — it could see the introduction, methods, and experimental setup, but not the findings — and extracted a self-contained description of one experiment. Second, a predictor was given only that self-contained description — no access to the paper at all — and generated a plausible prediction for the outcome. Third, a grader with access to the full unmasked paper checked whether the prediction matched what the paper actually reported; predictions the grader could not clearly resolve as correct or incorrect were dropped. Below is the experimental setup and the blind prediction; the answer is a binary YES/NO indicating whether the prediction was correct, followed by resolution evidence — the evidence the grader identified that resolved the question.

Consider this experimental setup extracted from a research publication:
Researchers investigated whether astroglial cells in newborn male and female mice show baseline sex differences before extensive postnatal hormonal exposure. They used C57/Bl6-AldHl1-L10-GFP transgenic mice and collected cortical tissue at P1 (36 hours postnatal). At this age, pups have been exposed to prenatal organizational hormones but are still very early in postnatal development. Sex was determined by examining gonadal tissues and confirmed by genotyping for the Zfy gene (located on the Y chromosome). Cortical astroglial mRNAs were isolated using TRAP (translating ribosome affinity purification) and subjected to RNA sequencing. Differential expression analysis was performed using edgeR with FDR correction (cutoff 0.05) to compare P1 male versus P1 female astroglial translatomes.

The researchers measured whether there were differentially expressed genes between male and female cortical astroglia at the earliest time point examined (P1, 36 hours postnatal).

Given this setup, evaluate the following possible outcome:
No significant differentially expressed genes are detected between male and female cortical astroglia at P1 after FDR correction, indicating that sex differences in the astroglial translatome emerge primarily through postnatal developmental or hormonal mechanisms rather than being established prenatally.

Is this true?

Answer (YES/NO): NO